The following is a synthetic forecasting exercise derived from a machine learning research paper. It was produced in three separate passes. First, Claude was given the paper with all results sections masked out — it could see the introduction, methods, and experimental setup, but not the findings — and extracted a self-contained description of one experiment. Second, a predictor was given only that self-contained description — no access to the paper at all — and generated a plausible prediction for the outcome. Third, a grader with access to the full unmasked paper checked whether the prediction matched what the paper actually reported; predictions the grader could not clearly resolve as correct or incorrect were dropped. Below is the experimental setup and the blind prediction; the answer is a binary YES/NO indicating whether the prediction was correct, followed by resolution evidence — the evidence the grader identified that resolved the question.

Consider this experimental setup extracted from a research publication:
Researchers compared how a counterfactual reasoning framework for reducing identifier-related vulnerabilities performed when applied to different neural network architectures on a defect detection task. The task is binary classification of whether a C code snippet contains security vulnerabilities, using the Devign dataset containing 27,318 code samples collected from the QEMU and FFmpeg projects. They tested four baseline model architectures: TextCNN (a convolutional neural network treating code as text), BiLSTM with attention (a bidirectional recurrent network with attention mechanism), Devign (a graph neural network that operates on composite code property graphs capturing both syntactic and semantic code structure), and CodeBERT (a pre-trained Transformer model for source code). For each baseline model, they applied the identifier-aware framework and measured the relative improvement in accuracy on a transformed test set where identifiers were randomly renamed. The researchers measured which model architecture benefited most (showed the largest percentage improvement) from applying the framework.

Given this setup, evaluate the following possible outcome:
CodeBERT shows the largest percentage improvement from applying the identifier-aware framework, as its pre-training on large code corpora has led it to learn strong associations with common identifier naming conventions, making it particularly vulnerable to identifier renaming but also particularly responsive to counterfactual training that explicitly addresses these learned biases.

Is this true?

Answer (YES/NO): YES